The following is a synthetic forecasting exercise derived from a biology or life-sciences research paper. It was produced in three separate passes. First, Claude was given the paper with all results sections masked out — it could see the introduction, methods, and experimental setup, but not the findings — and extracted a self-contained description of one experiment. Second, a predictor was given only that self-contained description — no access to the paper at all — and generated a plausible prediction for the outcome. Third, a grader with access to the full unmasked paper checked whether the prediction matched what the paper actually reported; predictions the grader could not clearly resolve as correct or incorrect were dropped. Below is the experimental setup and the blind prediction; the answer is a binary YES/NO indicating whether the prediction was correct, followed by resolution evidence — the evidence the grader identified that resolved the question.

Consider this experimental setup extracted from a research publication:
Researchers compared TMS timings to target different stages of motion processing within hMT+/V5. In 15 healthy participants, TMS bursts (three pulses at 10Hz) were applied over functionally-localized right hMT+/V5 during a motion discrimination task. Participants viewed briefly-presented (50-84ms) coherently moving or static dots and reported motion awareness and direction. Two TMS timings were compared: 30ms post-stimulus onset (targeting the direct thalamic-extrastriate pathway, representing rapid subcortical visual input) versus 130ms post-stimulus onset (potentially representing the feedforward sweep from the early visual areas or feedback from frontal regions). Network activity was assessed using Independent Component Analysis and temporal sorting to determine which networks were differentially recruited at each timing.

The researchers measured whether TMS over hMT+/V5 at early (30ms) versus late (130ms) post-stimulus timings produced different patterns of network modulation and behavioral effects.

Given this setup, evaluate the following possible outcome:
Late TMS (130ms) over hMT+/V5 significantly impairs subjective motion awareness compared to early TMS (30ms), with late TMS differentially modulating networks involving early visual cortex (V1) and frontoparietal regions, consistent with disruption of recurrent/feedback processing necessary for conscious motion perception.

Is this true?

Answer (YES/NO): NO